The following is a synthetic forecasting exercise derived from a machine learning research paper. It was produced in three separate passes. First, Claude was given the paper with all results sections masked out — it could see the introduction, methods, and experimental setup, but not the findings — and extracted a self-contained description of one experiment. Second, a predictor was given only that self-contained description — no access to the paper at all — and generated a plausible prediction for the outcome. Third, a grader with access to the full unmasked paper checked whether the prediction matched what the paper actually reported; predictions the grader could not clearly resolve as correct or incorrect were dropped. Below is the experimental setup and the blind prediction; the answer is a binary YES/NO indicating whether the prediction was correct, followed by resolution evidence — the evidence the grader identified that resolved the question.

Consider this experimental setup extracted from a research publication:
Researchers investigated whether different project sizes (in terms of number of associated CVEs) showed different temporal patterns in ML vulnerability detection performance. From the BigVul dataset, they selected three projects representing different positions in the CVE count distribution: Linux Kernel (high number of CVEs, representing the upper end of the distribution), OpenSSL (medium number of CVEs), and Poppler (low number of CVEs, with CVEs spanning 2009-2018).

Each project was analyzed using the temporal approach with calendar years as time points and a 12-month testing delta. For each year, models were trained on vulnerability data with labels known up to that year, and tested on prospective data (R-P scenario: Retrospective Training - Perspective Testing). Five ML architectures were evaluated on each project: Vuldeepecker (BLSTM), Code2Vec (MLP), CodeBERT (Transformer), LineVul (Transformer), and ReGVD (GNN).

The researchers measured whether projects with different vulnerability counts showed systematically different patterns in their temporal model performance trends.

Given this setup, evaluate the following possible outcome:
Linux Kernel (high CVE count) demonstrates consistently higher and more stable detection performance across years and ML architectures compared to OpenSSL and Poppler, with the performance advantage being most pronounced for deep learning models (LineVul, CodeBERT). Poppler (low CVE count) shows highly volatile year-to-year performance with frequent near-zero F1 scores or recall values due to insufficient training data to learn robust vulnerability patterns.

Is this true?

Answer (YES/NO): NO